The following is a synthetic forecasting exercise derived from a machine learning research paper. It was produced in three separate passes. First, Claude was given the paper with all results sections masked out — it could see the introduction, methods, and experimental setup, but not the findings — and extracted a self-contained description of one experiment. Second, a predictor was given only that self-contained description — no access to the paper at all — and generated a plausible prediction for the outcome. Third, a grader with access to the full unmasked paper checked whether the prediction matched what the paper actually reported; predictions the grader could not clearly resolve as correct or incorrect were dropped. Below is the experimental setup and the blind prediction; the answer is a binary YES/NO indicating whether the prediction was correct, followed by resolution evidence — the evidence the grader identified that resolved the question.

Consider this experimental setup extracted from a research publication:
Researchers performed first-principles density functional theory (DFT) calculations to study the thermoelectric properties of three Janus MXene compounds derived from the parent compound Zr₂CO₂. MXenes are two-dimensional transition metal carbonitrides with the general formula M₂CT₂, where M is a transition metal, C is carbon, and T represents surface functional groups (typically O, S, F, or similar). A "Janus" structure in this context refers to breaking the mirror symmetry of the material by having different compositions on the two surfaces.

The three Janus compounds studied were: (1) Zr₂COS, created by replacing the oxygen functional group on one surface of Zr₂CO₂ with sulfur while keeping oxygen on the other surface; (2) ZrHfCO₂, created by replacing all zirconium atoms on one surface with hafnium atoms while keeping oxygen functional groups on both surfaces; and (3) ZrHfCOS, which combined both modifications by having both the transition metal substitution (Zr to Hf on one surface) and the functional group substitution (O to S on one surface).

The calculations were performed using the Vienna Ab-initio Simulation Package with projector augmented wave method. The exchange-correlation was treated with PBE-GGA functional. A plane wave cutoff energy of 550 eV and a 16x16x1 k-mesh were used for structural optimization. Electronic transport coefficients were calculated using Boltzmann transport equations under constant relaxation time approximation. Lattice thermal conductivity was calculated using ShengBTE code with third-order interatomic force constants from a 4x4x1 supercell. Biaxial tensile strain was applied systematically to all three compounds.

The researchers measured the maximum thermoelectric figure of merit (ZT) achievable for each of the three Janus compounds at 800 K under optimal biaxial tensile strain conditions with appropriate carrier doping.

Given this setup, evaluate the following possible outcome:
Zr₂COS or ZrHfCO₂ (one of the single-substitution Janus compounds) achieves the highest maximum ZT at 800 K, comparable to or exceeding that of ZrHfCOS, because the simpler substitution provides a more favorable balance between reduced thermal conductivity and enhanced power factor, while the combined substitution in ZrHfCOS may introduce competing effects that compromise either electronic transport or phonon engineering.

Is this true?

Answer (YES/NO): YES